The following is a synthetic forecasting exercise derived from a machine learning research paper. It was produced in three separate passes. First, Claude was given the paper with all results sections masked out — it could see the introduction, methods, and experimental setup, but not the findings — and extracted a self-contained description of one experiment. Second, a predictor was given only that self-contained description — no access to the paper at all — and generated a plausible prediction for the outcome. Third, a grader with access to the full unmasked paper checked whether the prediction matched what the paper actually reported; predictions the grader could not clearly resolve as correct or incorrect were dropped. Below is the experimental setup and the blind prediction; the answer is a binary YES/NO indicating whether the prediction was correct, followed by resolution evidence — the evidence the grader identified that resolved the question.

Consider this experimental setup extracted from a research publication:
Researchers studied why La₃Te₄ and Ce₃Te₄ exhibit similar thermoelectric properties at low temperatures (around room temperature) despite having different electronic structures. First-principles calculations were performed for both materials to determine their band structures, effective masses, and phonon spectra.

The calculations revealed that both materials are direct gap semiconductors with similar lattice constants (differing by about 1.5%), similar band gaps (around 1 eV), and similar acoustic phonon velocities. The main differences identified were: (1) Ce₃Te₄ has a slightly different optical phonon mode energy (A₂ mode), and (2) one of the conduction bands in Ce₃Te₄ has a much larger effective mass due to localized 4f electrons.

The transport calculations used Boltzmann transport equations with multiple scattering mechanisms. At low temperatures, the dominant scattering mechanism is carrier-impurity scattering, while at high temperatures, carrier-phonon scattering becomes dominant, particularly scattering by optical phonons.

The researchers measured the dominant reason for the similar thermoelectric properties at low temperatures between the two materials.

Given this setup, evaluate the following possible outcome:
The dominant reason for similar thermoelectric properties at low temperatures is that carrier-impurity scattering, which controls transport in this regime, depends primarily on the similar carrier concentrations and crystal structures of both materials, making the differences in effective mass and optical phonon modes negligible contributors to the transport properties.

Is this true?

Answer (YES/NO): YES